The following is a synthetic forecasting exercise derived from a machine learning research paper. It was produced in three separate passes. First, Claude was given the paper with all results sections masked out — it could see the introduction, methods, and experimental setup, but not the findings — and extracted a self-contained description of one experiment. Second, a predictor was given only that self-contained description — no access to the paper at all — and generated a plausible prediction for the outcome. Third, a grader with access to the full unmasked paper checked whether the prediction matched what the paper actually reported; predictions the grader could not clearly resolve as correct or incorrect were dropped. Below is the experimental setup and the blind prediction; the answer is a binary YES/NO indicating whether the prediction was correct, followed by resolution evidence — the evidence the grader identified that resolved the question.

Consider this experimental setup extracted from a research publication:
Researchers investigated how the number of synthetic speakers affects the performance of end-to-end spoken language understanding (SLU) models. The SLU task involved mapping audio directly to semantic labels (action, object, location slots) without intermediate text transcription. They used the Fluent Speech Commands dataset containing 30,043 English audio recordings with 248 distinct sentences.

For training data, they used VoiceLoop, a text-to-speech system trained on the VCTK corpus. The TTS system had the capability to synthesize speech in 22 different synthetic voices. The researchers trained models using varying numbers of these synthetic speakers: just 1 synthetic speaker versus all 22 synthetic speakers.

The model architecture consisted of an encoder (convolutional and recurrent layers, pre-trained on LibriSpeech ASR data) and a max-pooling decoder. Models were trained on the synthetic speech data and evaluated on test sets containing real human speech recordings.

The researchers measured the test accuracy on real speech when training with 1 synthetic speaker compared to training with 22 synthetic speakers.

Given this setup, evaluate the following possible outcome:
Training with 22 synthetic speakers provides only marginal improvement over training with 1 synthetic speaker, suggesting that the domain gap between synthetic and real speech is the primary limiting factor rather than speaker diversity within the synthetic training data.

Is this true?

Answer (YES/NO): NO